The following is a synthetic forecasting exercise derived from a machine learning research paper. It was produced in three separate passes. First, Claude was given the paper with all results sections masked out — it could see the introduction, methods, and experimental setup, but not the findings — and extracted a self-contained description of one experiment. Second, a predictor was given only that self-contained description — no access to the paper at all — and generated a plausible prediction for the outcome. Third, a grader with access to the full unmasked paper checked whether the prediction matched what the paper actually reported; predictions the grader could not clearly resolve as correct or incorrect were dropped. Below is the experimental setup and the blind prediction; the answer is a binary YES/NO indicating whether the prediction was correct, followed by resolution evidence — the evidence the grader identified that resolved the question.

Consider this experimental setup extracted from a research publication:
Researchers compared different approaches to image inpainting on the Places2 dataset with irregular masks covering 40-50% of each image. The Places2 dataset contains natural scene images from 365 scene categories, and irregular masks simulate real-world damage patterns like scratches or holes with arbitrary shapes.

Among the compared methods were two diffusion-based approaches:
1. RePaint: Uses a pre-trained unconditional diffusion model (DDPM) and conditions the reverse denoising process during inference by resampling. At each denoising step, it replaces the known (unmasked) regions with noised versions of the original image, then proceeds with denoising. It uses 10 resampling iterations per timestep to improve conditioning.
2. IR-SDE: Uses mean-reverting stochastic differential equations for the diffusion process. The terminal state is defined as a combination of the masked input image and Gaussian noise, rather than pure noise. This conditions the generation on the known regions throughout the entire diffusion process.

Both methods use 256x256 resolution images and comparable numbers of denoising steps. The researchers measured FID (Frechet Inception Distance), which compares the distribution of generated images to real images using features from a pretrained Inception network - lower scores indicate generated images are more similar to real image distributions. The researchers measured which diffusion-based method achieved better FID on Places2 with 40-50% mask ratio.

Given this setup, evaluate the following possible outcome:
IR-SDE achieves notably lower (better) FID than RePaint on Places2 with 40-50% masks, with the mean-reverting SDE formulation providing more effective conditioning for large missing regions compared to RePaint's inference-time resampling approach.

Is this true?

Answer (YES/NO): NO